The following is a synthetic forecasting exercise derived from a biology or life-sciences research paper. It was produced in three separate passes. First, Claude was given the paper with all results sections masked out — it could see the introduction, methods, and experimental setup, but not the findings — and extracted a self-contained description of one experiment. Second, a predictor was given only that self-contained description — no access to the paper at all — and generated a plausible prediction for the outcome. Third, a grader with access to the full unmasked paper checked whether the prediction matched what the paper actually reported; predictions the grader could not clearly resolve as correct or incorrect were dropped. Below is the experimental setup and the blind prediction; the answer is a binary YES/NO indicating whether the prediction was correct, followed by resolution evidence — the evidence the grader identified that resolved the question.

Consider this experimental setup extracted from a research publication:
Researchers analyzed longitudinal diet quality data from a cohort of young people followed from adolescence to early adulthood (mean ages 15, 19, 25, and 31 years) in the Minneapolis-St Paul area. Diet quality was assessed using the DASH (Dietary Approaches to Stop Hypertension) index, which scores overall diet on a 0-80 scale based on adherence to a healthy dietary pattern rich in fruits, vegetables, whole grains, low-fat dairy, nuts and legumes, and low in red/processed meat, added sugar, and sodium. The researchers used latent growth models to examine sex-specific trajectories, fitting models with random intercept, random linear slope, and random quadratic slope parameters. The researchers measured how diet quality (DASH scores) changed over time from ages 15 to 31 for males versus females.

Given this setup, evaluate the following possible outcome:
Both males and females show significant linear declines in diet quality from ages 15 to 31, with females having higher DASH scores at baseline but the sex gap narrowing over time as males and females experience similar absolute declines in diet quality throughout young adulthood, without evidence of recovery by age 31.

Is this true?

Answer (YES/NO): NO